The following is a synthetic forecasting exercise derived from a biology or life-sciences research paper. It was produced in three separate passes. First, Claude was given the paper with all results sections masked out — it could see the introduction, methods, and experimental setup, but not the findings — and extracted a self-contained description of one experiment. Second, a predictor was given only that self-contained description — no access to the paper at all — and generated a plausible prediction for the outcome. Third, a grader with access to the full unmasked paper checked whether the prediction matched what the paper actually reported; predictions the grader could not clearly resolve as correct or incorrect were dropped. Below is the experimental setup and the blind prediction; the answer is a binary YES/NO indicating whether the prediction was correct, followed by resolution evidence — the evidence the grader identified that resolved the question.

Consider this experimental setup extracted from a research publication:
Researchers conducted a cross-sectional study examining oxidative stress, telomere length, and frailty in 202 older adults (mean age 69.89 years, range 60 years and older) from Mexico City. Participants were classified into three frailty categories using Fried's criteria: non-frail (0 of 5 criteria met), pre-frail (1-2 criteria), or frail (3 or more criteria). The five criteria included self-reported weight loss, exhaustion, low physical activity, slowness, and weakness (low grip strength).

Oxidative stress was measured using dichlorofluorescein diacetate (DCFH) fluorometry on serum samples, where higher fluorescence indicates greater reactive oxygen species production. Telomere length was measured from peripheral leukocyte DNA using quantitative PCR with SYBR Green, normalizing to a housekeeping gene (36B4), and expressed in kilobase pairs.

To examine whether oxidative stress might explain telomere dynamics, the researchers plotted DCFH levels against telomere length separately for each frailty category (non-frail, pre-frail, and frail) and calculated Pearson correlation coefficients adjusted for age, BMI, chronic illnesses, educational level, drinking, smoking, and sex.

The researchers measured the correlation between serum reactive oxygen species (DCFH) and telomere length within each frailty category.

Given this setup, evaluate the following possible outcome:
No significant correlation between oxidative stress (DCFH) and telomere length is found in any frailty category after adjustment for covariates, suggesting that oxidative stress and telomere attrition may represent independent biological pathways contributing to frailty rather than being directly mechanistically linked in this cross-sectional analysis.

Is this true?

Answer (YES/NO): YES